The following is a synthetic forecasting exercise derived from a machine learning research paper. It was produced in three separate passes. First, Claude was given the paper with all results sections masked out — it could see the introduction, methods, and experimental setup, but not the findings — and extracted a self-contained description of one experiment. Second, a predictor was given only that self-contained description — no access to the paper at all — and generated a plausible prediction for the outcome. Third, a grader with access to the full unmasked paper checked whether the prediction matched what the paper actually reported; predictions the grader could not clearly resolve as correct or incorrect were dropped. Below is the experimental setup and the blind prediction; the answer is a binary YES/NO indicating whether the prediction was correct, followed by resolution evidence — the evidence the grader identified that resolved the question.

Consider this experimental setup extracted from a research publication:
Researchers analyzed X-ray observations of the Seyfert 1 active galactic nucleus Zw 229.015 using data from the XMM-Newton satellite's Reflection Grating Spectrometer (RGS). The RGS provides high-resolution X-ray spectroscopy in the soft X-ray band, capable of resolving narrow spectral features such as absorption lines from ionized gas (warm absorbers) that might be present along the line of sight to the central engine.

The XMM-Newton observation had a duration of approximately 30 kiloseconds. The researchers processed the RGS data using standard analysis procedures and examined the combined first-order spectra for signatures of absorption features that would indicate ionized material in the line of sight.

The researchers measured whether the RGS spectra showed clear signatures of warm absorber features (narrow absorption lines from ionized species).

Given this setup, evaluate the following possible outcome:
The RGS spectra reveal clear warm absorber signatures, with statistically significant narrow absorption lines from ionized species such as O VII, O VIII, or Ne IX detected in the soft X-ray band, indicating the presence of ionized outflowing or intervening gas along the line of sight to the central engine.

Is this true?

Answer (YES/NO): NO